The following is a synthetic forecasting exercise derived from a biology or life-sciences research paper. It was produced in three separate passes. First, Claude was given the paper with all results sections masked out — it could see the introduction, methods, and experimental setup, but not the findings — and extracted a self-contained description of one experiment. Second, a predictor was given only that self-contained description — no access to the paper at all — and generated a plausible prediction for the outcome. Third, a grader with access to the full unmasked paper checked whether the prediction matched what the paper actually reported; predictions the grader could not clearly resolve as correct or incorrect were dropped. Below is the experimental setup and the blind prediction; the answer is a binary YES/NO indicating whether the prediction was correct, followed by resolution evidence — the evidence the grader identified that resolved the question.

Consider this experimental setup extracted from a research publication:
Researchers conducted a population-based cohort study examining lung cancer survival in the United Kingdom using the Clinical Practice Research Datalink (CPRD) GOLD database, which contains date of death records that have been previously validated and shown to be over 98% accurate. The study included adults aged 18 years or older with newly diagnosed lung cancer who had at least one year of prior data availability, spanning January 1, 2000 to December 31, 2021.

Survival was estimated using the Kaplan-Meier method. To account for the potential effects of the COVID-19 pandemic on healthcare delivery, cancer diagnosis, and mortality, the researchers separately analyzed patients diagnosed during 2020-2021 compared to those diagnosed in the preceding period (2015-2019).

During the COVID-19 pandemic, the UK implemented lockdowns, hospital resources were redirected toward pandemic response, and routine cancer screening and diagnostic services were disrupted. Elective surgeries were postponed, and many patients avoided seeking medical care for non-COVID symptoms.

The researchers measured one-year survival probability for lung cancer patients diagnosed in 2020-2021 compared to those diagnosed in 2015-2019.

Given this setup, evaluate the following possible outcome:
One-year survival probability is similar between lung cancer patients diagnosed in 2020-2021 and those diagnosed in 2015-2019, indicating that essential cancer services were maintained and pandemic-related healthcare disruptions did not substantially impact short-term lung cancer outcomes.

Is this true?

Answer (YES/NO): YES